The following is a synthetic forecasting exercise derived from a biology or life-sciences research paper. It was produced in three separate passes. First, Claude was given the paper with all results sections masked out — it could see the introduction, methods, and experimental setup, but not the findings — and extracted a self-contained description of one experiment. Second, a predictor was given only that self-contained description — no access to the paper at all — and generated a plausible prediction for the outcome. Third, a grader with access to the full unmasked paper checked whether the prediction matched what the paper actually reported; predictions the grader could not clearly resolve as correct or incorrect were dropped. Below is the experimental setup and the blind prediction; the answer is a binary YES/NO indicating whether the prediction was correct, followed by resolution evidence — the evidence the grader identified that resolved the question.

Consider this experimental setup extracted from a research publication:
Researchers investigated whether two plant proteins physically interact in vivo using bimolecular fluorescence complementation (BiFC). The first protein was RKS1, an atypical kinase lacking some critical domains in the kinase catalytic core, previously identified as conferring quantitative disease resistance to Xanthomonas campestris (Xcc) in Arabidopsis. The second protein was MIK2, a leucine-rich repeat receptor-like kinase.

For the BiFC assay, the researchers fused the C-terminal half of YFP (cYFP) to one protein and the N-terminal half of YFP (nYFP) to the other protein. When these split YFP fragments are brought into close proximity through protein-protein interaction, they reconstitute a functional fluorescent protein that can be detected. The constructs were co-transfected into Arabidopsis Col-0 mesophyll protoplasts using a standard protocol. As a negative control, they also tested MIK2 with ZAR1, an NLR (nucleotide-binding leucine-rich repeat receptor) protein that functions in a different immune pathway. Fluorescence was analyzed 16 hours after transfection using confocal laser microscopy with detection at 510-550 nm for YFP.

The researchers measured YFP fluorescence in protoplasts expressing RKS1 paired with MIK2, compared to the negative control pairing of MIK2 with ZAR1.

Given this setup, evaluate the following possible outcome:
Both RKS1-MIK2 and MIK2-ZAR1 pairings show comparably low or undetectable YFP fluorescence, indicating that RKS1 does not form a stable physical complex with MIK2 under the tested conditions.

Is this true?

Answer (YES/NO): NO